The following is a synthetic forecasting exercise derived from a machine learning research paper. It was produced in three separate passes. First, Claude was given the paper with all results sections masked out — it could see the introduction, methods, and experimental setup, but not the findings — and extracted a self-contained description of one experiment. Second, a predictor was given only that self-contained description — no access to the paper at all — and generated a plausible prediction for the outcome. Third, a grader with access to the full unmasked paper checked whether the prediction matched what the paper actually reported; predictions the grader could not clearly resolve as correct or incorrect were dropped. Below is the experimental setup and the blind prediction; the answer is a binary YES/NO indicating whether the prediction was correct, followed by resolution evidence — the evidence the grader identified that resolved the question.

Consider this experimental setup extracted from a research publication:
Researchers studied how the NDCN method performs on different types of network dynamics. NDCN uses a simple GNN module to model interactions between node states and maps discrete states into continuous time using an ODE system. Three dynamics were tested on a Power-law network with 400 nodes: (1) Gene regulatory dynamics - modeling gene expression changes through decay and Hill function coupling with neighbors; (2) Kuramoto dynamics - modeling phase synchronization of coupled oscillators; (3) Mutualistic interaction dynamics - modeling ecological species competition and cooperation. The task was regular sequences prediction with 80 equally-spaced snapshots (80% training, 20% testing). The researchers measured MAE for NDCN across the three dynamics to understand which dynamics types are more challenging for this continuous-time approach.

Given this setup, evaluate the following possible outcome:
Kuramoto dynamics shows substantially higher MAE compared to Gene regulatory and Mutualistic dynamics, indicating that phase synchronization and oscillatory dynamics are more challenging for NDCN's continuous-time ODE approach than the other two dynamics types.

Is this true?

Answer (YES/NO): YES